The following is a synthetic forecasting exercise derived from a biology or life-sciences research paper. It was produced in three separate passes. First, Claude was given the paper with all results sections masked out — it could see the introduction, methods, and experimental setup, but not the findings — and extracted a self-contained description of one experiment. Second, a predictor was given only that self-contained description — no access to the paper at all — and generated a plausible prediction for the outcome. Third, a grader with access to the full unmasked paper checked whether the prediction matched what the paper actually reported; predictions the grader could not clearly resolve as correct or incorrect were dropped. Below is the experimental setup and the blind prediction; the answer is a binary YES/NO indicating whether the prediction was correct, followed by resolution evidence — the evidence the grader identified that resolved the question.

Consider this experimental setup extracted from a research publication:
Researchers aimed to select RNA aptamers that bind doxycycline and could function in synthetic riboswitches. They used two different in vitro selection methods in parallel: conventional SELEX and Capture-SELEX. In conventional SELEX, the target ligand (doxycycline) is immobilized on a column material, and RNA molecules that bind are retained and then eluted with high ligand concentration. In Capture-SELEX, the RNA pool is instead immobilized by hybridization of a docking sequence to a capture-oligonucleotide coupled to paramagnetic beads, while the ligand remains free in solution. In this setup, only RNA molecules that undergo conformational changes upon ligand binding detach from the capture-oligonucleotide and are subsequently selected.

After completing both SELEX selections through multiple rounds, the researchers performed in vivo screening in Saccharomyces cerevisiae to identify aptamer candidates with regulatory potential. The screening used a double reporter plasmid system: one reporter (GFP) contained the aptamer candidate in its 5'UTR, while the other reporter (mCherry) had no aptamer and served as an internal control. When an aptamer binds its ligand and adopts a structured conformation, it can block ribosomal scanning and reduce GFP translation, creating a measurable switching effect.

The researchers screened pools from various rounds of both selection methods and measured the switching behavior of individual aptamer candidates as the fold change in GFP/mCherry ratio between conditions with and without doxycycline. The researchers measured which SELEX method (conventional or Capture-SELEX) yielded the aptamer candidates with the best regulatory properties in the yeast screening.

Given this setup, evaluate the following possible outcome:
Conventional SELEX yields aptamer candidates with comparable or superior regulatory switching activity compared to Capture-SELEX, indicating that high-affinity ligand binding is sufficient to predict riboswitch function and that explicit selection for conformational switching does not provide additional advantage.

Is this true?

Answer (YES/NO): NO